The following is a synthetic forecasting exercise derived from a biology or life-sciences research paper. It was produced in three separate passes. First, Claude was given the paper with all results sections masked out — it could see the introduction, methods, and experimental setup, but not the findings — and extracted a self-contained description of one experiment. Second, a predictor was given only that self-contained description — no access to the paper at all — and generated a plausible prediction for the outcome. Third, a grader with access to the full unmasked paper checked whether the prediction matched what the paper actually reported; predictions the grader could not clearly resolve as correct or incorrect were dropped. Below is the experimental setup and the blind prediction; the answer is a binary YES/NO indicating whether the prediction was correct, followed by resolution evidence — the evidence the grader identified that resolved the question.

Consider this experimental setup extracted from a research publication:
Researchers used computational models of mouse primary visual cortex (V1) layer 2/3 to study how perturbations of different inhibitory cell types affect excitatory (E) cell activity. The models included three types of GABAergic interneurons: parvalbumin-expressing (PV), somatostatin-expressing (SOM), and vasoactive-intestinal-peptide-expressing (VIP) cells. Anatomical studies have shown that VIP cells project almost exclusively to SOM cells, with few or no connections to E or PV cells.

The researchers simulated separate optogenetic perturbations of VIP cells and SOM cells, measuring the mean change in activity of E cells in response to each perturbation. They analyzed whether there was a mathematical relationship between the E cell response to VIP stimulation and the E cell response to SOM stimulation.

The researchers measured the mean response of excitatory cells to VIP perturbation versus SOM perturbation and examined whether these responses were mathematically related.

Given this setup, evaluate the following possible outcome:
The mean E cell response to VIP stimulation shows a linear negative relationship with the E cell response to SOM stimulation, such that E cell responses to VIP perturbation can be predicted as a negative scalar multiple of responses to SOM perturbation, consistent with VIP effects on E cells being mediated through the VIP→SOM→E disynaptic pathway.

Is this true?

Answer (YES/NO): YES